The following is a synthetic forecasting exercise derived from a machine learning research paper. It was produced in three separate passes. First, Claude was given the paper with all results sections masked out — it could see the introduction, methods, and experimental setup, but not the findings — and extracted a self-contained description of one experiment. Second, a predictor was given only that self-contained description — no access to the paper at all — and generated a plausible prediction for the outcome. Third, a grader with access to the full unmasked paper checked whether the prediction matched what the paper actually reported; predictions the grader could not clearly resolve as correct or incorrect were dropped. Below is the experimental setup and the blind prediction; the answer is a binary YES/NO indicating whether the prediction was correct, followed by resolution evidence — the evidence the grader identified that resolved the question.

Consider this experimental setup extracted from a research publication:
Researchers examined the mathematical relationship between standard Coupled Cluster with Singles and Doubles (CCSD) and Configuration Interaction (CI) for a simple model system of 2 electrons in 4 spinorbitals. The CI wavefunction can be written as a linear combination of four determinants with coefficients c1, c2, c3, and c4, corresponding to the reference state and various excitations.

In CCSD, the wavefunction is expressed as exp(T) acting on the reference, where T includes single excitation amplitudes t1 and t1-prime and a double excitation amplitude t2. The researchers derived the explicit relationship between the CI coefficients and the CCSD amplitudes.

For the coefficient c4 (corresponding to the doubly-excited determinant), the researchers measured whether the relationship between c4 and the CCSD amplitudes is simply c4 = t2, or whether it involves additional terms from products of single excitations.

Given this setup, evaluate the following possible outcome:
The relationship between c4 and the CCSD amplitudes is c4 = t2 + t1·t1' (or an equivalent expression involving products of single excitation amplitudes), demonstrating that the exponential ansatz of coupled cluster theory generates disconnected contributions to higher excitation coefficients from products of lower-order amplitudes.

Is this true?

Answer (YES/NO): YES